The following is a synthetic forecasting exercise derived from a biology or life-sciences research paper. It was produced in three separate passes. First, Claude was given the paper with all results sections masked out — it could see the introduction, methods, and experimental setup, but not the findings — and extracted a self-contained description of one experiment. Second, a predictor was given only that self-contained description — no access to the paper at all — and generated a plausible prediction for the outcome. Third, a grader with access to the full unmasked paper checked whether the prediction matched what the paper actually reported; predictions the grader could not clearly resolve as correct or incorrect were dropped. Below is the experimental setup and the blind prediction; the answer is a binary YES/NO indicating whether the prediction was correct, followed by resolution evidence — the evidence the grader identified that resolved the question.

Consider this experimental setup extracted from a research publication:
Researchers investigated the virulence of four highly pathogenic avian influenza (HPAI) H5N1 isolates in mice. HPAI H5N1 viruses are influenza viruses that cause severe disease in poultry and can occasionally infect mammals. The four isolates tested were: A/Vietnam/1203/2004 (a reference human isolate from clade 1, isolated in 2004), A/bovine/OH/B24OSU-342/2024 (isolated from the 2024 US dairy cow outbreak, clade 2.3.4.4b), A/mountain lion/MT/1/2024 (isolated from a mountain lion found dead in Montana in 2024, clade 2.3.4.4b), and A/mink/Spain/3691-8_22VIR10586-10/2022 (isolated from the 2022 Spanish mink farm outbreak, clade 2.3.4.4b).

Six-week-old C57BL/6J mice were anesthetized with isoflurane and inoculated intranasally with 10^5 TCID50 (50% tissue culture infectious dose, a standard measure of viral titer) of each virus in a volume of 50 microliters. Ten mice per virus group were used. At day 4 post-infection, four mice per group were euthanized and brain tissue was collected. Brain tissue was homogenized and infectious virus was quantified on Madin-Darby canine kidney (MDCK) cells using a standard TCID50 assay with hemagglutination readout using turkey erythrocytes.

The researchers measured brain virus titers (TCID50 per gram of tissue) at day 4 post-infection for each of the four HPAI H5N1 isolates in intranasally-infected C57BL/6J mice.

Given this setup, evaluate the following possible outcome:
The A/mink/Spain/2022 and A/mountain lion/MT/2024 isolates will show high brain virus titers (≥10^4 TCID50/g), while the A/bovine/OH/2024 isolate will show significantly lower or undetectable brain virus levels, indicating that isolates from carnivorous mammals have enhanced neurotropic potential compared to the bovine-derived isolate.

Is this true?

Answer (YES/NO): NO